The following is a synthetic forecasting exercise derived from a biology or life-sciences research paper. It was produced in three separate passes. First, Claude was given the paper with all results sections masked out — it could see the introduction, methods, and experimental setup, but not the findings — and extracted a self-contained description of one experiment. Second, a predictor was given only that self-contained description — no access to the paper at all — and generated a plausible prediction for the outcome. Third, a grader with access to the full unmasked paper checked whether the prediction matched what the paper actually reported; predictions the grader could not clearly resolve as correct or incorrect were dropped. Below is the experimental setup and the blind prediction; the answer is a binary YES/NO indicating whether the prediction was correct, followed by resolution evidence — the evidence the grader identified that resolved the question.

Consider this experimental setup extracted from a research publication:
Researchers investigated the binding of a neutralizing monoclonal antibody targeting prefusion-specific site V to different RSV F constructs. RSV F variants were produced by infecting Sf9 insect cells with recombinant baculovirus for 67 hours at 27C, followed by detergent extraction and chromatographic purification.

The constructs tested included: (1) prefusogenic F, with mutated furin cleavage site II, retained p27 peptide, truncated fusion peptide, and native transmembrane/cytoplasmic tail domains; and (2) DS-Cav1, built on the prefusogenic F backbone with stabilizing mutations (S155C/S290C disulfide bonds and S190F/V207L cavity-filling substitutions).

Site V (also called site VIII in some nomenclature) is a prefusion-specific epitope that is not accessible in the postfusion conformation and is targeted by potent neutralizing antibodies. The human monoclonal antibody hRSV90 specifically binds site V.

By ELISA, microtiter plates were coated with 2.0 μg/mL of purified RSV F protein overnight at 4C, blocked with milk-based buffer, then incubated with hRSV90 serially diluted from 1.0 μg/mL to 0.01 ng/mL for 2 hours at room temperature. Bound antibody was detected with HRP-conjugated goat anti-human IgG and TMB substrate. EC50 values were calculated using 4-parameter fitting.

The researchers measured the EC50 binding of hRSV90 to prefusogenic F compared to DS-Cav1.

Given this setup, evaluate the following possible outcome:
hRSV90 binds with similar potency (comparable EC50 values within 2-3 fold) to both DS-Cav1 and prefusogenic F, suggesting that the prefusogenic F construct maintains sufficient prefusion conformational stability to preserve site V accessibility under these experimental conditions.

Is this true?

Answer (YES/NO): NO